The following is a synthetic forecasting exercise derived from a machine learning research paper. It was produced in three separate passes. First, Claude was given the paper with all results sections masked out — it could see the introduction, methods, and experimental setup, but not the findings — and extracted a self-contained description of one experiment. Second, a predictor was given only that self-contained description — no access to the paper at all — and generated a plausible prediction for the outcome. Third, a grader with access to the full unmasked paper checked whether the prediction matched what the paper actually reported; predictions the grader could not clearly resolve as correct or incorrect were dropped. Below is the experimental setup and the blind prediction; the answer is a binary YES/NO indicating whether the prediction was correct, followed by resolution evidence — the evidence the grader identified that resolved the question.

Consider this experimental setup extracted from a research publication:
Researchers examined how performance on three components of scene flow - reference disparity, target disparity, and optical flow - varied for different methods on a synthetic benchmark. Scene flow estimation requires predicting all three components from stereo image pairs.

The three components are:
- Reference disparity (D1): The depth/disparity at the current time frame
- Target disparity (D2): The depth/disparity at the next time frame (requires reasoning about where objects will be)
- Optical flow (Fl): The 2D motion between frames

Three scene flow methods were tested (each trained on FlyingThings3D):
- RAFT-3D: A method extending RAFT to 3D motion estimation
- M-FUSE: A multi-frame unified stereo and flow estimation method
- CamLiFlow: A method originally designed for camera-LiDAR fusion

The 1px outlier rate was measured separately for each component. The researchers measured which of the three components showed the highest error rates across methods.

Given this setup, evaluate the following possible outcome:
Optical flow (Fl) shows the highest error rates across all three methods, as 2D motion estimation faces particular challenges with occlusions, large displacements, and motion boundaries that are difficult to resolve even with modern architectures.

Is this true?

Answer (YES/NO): NO